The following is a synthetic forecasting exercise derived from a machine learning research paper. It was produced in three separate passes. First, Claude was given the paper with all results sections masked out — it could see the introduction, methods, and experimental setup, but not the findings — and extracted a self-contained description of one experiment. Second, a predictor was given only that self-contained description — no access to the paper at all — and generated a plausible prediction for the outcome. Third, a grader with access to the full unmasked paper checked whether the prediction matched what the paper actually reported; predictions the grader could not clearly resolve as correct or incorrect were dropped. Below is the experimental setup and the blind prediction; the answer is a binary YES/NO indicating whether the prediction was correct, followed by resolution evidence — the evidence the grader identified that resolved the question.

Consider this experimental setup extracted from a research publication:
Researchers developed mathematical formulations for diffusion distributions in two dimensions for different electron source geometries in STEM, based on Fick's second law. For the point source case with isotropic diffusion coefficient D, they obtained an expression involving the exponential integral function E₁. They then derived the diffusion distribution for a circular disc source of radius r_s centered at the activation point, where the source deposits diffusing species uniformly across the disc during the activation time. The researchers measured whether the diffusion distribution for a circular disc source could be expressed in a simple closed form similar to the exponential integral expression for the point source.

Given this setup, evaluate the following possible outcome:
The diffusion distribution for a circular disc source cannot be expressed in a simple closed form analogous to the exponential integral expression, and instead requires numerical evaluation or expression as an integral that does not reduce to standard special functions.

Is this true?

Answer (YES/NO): NO